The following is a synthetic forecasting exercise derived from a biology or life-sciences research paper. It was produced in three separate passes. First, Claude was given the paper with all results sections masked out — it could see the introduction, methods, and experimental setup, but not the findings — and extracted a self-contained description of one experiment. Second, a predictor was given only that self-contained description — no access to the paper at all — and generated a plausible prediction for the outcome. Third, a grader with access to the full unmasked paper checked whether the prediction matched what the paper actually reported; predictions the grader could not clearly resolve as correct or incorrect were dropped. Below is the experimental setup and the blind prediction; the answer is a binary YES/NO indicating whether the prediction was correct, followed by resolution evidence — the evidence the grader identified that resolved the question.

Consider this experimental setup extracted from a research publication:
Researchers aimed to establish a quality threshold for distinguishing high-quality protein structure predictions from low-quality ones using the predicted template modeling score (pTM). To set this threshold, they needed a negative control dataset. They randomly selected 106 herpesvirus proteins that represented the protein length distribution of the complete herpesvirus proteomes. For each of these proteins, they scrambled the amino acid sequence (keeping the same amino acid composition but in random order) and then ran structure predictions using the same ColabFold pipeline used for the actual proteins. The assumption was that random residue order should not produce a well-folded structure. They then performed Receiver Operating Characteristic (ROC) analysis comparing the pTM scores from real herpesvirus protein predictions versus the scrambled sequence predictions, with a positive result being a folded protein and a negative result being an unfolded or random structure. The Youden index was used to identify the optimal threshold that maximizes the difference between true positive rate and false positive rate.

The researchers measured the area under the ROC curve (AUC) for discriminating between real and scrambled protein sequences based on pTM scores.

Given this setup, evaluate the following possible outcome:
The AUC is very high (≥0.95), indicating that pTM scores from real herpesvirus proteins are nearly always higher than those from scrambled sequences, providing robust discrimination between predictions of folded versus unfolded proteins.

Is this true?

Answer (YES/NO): NO